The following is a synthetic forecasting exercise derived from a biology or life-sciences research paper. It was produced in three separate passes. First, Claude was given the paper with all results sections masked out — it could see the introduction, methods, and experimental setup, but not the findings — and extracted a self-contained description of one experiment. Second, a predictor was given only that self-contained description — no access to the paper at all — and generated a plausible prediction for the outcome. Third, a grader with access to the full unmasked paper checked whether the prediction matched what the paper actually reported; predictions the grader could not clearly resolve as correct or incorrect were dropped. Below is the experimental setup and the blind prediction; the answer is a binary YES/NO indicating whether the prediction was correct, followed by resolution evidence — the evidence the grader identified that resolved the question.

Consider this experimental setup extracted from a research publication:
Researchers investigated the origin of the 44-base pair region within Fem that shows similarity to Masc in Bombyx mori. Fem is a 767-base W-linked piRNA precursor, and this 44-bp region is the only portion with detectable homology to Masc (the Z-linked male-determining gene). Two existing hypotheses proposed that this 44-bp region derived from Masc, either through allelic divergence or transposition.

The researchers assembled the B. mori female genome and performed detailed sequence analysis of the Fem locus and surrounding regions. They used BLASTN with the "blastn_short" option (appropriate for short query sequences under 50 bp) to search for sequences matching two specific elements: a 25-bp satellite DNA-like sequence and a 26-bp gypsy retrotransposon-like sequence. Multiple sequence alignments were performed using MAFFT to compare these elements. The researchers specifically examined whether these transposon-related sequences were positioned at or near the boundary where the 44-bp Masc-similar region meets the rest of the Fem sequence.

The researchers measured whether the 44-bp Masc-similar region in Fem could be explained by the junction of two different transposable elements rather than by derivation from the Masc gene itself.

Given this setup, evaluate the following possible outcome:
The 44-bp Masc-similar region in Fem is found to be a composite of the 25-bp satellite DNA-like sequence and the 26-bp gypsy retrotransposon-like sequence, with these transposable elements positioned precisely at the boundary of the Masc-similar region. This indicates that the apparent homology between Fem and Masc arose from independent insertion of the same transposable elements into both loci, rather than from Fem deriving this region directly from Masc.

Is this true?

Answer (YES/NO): NO